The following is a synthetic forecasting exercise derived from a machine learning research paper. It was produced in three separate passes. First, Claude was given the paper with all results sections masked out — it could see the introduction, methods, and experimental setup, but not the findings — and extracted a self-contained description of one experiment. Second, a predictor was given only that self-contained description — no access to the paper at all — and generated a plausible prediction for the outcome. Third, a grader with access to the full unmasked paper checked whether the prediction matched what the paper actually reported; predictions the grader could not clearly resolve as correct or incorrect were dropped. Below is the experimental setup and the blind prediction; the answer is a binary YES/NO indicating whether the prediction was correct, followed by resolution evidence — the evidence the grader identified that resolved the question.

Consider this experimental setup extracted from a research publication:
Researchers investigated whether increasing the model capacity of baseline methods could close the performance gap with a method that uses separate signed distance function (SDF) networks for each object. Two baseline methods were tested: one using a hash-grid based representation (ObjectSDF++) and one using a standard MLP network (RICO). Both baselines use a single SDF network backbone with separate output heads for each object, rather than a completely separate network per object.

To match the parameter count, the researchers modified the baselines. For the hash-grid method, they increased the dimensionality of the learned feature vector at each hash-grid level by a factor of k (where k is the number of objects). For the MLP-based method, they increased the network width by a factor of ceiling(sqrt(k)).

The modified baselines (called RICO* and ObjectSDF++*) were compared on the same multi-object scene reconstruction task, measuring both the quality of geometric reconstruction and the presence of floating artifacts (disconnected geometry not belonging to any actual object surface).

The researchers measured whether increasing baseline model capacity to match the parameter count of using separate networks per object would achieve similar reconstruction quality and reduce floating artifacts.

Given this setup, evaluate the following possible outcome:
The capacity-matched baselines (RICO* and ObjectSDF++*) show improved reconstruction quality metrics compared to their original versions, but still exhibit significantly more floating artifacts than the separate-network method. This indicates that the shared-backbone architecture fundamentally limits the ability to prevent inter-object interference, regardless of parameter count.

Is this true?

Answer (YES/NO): NO